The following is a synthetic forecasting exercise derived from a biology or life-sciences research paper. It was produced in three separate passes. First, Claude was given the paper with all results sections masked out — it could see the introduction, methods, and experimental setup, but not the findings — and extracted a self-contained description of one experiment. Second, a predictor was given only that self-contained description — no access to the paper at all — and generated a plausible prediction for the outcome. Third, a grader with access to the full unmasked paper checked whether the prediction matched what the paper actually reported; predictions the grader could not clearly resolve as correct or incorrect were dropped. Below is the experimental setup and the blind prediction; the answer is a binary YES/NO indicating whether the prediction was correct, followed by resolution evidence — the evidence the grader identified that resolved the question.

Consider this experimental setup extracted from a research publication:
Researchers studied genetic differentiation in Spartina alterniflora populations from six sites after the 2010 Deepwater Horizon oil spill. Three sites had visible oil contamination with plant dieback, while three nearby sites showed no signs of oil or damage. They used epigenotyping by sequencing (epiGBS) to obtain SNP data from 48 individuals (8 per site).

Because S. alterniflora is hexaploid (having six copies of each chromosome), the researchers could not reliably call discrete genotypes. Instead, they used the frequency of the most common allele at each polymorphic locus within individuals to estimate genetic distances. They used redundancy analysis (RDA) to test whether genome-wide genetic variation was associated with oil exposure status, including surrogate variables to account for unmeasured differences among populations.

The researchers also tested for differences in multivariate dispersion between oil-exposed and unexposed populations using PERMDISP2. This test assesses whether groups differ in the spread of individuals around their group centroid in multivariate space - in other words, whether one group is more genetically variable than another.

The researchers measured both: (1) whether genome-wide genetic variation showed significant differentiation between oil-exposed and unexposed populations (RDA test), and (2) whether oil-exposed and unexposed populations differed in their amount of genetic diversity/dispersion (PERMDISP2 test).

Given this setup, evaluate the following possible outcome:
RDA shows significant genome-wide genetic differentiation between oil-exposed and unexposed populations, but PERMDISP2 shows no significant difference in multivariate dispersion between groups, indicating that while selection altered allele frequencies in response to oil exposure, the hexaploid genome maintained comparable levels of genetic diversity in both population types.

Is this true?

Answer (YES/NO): YES